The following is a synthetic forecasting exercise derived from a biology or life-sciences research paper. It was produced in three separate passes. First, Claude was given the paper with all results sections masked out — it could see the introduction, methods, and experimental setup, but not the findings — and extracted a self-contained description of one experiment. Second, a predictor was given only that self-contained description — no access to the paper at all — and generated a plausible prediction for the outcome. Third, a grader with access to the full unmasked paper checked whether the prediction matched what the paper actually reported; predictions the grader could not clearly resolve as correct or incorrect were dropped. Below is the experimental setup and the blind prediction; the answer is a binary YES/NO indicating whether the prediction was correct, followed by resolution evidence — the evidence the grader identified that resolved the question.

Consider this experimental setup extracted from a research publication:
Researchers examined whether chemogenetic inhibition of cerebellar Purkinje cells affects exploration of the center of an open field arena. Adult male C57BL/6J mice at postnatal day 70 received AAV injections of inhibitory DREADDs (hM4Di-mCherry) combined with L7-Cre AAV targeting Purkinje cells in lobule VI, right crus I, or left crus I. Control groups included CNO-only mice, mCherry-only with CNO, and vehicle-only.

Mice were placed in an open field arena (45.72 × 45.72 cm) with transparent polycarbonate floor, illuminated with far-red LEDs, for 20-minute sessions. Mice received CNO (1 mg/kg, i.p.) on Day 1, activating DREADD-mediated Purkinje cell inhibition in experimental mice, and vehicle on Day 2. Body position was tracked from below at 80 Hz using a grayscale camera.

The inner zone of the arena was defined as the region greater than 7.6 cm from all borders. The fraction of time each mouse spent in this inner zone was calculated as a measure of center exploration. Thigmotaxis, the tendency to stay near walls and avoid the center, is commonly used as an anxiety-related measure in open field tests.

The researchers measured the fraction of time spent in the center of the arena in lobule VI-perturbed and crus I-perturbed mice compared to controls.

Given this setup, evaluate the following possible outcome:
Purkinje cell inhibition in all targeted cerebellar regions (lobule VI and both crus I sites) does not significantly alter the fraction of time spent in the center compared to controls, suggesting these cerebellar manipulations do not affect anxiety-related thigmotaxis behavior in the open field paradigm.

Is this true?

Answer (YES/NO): NO